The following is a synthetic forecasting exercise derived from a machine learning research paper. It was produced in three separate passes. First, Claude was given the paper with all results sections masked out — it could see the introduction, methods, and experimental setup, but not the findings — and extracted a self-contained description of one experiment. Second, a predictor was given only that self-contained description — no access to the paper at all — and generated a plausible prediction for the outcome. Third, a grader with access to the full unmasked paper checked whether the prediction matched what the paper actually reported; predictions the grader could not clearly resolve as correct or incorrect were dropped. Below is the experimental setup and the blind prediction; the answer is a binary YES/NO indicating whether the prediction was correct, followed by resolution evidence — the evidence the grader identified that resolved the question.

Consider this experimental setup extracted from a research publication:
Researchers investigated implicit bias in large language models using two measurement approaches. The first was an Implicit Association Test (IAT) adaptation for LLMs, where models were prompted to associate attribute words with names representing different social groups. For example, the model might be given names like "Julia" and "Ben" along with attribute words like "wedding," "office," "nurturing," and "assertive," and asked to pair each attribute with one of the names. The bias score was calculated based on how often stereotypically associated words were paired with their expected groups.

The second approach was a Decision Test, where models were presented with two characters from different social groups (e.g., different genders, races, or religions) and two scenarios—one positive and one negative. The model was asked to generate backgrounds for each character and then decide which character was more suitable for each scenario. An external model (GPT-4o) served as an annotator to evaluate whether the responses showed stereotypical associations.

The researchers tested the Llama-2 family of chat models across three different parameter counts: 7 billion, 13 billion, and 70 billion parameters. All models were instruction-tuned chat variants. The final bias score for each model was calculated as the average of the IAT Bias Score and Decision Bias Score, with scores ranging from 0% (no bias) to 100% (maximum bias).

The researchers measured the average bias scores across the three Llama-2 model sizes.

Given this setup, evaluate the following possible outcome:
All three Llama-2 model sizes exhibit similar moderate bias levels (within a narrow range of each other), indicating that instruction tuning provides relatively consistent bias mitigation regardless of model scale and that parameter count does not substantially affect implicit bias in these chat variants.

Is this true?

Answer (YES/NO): NO